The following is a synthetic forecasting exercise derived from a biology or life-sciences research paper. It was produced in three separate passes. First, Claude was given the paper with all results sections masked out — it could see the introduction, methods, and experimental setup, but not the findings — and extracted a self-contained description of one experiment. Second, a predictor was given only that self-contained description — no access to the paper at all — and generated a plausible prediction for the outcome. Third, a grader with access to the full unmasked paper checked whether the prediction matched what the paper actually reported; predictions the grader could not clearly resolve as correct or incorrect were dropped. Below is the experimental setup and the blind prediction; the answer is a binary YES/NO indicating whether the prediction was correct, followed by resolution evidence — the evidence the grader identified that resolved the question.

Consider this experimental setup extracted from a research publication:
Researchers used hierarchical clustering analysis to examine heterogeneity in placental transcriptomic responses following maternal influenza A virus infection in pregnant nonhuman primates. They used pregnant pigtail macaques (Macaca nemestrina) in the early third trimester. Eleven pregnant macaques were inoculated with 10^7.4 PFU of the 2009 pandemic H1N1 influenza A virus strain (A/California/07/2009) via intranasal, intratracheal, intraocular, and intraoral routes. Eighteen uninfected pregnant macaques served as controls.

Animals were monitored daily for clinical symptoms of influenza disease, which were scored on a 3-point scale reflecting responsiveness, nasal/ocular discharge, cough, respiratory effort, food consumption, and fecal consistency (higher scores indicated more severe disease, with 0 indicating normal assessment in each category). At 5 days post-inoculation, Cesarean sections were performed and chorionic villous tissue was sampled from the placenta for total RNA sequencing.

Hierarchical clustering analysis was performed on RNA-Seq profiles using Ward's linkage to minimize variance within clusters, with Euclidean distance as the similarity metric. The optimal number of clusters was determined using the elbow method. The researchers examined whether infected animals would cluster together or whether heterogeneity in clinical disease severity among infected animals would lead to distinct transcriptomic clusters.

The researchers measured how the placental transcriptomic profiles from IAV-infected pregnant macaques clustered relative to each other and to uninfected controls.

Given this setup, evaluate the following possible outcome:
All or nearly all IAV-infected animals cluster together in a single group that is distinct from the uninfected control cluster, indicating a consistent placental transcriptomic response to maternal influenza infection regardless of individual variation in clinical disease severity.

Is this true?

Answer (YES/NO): NO